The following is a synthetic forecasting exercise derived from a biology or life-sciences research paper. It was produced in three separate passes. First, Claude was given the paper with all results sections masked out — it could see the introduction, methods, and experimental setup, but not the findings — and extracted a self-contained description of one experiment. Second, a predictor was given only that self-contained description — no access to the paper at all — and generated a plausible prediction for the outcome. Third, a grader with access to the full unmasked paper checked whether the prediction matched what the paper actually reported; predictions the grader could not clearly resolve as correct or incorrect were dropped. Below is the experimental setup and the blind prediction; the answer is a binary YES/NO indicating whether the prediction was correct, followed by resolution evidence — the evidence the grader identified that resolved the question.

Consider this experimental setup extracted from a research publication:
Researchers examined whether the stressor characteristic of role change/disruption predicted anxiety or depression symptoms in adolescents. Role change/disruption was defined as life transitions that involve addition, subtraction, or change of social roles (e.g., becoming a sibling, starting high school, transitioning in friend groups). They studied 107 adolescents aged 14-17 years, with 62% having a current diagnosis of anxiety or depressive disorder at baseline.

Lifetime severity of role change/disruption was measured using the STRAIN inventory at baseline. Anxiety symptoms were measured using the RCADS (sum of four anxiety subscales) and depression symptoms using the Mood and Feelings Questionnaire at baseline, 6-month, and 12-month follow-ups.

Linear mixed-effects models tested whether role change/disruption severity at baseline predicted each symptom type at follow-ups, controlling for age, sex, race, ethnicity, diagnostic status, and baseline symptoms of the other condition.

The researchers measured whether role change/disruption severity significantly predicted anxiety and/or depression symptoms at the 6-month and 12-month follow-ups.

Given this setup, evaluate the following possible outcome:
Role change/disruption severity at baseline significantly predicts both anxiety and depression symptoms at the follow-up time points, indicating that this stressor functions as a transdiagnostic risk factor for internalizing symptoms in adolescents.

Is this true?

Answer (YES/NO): NO